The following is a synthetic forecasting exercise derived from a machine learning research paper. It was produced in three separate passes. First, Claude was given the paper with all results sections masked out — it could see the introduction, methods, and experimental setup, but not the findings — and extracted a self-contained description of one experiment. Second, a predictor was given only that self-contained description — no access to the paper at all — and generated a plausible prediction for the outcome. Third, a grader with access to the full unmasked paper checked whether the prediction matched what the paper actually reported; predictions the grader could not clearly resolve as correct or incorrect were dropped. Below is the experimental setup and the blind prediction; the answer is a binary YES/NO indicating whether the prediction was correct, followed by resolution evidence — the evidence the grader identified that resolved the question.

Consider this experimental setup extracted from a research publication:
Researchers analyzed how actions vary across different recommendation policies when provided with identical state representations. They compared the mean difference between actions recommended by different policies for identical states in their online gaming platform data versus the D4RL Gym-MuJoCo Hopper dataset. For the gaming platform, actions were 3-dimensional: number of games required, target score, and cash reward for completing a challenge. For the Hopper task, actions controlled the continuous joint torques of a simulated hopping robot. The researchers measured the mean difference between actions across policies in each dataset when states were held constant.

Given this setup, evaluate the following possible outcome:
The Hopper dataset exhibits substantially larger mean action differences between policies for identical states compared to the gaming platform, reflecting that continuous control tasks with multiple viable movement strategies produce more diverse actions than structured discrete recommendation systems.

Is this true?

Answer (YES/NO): NO